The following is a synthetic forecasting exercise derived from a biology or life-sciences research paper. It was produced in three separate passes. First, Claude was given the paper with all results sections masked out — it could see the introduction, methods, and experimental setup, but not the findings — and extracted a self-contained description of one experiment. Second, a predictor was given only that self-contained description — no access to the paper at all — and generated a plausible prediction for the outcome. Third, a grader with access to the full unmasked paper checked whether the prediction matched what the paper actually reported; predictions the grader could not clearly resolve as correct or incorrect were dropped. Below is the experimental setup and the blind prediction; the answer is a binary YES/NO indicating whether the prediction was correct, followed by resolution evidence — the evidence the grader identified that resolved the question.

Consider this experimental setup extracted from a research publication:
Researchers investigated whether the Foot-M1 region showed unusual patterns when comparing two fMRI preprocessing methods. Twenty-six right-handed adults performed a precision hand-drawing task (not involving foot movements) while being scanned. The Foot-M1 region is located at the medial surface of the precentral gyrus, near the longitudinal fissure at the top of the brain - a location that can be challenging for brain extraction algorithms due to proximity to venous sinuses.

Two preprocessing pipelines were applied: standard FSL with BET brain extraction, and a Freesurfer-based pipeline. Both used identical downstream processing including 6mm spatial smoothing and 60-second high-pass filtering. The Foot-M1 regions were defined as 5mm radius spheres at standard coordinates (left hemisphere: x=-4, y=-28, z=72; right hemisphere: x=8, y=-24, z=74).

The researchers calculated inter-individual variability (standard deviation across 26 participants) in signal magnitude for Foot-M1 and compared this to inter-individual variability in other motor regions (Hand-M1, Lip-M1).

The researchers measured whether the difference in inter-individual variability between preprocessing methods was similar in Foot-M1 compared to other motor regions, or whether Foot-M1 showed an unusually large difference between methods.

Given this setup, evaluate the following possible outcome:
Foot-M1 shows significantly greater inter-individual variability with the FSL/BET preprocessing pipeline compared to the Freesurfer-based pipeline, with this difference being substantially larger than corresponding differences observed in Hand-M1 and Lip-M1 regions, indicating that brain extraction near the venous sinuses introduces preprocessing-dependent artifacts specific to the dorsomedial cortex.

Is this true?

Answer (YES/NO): YES